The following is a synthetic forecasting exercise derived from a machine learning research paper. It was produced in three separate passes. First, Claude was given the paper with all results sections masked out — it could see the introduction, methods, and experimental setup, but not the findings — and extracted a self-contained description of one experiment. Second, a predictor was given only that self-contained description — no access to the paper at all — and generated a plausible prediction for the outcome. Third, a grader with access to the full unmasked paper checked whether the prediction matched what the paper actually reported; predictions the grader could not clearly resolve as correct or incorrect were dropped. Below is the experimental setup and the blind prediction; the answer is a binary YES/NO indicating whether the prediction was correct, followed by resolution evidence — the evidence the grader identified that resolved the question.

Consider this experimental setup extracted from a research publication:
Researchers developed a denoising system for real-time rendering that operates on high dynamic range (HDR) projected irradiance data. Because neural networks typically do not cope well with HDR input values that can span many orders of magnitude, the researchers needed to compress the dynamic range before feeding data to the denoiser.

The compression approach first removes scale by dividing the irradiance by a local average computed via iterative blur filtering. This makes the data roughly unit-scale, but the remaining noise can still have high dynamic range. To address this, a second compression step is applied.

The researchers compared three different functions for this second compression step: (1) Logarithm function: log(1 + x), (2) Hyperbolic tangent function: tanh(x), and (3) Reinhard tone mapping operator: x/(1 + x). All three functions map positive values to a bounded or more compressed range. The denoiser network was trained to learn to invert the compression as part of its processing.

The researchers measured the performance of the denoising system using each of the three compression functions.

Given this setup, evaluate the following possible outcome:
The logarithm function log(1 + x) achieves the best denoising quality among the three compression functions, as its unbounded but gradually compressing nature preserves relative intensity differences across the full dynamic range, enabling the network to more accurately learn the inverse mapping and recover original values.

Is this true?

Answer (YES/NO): YES